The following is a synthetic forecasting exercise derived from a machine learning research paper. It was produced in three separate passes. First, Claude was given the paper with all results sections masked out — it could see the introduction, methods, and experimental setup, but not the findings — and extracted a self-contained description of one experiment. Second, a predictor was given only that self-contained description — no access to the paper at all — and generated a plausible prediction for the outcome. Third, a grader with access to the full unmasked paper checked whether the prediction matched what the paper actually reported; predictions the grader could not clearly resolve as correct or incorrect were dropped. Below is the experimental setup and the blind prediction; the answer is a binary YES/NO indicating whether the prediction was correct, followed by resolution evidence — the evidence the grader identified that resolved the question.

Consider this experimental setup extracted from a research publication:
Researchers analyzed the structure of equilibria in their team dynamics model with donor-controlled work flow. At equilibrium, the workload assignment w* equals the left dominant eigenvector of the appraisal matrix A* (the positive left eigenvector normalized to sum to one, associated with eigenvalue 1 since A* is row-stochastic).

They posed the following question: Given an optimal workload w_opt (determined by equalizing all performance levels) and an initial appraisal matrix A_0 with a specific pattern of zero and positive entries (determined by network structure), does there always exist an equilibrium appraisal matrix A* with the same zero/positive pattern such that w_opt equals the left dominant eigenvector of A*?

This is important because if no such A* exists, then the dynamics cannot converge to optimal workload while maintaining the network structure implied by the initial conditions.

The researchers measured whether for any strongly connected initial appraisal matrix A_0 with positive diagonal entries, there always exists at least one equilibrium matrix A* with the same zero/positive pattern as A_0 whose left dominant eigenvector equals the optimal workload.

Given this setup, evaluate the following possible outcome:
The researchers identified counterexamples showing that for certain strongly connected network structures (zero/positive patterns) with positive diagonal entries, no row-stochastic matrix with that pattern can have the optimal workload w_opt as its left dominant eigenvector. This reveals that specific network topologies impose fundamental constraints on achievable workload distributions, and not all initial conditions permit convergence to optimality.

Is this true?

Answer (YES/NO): NO